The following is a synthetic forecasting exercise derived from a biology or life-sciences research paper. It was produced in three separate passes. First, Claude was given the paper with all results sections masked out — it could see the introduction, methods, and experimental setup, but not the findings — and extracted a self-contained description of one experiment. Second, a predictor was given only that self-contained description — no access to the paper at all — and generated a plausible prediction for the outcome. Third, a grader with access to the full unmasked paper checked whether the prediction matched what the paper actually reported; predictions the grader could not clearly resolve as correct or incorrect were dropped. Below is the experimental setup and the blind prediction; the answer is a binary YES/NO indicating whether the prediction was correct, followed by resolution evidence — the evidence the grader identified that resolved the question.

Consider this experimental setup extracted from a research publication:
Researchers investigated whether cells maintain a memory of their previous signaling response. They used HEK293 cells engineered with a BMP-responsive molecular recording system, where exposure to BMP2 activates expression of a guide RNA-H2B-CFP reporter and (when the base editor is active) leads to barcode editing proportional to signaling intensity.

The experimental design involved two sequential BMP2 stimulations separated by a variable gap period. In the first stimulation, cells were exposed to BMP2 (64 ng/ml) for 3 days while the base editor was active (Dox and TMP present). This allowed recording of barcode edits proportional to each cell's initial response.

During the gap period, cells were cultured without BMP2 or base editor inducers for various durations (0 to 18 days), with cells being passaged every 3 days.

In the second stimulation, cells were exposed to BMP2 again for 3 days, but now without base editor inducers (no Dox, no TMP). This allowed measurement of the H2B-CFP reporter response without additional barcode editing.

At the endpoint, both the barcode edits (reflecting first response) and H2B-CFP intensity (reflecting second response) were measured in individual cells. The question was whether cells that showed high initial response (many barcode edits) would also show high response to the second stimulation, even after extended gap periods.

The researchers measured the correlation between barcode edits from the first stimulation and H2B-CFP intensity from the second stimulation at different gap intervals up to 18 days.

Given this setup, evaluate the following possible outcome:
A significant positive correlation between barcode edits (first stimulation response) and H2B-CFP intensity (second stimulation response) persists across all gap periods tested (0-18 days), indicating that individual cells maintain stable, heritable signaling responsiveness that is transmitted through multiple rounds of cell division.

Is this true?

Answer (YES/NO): YES